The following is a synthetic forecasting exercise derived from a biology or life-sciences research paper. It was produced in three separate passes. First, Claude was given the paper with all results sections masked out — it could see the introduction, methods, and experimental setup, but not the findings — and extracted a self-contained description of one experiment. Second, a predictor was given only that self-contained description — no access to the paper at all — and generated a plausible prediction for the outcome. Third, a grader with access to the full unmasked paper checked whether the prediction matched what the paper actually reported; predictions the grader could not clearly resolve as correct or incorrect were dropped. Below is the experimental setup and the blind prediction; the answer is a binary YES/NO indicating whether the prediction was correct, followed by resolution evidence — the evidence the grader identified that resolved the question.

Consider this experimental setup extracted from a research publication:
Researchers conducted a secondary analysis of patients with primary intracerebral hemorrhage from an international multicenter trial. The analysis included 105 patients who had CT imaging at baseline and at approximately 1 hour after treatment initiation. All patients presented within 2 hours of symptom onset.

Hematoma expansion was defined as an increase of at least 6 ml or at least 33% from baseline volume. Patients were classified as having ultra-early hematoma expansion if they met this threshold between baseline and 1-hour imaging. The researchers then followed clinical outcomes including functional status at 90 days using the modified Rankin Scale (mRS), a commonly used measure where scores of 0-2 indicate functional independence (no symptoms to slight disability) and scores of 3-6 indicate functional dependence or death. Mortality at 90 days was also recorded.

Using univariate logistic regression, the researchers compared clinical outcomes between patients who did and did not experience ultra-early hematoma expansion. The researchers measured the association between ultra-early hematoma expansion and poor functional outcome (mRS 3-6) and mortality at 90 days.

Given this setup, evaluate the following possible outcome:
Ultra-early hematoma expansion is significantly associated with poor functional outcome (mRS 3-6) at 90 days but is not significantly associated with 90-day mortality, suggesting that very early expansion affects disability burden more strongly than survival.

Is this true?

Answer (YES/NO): NO